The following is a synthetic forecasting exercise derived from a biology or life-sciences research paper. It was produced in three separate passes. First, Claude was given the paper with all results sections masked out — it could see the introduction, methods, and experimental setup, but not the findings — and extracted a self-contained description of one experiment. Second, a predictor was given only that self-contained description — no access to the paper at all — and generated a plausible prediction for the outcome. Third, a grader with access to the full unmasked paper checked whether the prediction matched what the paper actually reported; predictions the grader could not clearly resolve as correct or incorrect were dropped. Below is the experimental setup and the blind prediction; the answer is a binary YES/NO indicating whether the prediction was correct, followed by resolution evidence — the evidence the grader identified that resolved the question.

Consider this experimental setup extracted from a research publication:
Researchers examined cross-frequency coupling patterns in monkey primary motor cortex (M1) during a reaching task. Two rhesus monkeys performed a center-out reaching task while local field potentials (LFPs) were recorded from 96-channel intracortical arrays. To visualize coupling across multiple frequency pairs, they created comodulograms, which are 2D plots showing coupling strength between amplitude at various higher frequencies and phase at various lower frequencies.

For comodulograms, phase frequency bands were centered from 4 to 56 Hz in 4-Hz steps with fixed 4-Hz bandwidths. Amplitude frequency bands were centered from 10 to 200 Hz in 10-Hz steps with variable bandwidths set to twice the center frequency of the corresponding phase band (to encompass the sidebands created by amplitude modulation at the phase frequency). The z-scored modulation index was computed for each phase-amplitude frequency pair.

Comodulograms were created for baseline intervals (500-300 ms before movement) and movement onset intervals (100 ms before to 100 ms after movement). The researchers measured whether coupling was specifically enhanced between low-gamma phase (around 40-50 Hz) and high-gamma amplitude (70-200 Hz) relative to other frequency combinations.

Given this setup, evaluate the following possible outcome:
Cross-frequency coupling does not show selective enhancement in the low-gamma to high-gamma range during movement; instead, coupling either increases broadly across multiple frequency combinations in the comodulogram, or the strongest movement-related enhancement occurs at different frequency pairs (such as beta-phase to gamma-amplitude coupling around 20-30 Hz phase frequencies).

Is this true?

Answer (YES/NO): NO